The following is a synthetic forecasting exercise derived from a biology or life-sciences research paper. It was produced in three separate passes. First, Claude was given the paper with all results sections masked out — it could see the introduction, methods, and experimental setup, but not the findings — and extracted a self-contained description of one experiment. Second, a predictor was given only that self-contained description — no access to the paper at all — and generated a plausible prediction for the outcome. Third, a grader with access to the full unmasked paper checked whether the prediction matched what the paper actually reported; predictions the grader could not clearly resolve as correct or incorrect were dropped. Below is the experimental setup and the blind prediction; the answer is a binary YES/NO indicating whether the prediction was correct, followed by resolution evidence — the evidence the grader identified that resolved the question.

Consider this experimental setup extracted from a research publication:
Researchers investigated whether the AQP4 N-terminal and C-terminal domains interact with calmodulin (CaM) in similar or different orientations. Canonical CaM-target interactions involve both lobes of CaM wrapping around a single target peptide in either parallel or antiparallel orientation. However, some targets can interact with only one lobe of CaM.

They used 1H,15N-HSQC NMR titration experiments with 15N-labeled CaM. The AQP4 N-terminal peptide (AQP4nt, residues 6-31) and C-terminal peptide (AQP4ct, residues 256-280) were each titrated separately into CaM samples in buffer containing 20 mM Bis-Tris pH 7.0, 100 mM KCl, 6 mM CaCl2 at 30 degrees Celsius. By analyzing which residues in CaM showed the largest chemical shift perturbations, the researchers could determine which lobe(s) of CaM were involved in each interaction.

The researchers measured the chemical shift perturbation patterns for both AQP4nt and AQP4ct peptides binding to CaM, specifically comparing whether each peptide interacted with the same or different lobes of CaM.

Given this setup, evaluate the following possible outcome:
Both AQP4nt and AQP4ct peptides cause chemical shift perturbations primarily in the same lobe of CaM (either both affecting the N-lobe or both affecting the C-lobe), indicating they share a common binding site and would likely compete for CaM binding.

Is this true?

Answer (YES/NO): NO